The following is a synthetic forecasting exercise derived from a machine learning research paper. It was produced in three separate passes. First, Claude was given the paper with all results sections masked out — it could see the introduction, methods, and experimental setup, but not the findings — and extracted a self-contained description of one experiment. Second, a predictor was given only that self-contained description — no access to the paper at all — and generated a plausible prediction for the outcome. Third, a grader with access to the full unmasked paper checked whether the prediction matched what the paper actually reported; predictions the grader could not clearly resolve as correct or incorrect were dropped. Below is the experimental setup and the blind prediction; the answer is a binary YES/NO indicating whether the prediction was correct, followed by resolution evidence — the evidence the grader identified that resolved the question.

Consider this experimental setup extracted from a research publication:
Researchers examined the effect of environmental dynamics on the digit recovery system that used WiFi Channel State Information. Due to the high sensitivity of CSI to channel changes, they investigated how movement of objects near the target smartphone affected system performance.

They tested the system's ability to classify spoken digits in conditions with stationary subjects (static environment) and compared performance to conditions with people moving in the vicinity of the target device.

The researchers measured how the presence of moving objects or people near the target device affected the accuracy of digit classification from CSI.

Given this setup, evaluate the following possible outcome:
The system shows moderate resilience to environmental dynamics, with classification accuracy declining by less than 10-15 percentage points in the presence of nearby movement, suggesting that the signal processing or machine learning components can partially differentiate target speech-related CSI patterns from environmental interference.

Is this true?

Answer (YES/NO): NO